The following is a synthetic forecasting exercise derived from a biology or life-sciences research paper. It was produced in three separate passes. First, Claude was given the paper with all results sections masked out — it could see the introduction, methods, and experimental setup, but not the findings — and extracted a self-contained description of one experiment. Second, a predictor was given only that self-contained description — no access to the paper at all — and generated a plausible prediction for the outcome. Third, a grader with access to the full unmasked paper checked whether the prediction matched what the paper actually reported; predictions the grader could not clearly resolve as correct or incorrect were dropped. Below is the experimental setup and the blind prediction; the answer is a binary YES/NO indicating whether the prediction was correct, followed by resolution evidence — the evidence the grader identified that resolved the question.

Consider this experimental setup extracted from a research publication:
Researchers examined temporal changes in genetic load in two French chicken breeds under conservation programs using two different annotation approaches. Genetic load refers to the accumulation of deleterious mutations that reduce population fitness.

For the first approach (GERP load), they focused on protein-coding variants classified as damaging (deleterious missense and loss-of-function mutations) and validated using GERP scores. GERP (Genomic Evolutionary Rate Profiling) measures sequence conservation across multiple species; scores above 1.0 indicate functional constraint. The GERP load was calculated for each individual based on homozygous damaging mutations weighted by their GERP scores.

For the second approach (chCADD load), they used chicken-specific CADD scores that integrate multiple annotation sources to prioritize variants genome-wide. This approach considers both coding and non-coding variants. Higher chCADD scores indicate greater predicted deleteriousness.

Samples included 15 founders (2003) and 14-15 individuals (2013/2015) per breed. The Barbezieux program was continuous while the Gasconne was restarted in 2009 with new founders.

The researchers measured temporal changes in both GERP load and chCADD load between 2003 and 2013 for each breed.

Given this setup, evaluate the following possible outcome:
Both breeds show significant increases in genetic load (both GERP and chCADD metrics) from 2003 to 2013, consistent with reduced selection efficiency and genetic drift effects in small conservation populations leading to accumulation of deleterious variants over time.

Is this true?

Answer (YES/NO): NO